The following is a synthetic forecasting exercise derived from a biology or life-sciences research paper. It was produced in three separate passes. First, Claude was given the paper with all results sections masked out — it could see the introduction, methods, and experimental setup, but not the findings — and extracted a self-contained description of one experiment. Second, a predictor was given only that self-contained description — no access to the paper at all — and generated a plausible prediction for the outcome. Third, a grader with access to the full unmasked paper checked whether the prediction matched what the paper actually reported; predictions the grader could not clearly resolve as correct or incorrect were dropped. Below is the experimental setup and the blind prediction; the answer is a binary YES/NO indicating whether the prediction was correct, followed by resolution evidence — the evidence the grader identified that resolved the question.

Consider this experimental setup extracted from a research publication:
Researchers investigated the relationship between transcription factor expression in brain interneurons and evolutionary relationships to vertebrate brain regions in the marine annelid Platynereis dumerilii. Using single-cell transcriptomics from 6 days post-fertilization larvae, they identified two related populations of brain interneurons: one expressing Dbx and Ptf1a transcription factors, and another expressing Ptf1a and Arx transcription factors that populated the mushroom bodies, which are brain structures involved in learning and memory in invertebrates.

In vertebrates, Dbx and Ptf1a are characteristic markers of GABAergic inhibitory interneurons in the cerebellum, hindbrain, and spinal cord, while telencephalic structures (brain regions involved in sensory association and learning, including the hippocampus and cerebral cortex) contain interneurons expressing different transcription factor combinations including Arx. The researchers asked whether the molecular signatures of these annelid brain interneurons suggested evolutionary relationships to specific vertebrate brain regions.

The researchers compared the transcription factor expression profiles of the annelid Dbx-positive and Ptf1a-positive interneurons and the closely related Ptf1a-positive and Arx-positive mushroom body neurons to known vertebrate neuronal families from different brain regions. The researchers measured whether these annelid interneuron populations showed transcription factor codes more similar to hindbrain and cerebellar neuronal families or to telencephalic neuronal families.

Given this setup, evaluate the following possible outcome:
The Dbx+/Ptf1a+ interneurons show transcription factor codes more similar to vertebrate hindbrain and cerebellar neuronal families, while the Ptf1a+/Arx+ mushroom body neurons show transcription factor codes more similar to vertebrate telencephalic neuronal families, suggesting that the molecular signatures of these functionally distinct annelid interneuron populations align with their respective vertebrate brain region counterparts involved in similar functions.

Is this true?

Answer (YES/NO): NO